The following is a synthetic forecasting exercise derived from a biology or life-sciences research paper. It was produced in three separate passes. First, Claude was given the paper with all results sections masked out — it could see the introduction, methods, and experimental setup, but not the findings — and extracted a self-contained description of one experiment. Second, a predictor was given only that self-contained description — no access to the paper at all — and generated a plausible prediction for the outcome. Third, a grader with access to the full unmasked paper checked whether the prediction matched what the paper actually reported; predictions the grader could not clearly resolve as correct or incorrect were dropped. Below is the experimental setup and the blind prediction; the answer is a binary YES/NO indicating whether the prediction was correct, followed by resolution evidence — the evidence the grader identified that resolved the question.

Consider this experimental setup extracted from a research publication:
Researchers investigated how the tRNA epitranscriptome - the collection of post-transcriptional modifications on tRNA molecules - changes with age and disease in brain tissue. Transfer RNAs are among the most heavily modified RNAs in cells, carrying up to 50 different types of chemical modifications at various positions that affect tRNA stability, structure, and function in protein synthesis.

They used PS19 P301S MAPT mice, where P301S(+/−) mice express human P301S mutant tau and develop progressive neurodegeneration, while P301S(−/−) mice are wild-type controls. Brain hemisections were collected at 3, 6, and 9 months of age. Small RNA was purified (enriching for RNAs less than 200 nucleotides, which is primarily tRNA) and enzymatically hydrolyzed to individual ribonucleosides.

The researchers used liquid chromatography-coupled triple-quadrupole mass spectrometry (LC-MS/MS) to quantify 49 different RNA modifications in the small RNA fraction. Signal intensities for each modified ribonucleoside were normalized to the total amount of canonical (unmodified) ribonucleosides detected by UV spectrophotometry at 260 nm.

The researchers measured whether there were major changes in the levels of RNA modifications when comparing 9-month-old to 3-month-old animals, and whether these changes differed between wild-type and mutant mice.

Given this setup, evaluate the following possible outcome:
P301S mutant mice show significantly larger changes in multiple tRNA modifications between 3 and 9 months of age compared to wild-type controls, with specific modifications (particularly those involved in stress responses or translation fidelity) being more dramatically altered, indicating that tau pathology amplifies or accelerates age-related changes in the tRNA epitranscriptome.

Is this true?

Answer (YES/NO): NO